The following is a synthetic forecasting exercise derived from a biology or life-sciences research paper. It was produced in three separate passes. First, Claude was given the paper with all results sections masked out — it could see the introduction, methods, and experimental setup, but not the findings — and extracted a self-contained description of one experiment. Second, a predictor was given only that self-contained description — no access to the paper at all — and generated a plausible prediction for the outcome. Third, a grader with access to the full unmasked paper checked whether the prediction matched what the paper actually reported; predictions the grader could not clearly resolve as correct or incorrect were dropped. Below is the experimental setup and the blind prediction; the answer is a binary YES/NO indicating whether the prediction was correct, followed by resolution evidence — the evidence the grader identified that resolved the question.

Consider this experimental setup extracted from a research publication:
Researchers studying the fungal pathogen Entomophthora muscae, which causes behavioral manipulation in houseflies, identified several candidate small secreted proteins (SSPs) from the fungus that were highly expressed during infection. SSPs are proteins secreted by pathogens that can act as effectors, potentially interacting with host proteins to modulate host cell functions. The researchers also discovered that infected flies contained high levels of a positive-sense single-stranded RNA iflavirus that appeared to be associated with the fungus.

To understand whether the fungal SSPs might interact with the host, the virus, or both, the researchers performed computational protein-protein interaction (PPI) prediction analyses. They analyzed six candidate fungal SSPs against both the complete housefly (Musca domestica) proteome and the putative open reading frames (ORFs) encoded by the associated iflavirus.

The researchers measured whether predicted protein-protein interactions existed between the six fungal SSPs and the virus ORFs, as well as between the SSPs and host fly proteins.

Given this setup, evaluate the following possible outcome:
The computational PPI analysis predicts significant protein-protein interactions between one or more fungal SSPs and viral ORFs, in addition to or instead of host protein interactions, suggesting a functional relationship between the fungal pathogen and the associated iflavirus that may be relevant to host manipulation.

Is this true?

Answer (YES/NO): NO